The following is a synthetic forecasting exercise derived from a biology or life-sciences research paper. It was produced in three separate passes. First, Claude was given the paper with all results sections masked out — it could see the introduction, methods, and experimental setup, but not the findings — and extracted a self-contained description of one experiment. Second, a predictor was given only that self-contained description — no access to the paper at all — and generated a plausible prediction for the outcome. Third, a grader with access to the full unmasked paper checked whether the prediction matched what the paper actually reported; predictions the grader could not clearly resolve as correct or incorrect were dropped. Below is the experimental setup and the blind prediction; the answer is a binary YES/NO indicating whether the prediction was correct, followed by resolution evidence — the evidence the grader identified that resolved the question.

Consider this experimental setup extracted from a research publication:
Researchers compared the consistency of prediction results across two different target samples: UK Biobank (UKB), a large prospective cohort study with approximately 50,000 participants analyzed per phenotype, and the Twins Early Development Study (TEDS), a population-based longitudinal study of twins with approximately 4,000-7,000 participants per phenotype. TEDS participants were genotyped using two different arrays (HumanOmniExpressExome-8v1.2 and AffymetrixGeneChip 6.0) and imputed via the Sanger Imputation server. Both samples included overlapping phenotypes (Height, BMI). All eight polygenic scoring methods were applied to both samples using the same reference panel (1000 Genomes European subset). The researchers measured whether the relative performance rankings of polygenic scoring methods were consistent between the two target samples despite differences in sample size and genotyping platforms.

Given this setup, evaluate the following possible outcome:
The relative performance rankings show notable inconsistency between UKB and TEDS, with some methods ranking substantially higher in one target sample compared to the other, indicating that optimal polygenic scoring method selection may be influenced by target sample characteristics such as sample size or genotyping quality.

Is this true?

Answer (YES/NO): NO